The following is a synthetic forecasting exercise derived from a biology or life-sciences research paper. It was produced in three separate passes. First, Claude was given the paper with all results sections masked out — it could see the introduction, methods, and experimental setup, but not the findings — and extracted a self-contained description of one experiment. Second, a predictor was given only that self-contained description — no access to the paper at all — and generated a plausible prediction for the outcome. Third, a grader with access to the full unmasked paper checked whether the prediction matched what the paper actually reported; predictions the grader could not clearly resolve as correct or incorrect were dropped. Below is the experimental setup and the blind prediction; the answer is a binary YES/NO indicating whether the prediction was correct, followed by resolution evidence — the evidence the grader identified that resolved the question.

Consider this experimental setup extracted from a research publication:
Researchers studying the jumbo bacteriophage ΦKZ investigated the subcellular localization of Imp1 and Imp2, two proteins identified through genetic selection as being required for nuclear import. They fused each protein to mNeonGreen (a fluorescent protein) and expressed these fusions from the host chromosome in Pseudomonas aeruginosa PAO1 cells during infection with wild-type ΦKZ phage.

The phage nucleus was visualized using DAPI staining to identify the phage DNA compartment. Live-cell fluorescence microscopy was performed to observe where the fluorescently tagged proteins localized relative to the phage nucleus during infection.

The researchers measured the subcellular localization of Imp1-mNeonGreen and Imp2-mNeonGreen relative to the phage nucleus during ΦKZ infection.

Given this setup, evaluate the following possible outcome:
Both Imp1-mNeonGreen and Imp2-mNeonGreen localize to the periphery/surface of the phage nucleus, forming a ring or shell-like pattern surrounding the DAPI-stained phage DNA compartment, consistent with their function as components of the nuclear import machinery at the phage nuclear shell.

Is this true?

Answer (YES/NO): NO